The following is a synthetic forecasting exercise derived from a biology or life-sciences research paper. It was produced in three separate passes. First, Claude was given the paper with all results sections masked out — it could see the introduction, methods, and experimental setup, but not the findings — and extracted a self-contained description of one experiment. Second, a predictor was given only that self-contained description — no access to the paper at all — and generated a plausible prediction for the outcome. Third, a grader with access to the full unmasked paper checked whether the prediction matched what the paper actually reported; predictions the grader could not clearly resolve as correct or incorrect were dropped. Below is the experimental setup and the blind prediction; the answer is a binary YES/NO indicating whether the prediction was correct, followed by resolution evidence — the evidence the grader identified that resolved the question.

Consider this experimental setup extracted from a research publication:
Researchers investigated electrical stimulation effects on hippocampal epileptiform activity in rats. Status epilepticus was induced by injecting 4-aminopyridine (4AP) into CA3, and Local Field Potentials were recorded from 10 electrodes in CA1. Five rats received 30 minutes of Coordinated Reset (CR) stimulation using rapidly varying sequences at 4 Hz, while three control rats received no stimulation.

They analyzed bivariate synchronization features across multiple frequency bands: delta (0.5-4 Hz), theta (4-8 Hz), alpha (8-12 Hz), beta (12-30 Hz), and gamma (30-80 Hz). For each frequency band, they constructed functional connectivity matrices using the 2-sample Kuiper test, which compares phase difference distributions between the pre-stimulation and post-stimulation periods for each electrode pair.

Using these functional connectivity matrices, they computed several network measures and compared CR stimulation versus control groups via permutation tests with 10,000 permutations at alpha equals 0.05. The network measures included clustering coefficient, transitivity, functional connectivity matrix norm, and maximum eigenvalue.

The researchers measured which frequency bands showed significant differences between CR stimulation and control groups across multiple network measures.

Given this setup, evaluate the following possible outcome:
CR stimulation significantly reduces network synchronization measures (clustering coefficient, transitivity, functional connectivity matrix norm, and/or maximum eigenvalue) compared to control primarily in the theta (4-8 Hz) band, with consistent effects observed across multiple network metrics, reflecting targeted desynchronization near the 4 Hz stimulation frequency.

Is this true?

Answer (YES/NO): NO